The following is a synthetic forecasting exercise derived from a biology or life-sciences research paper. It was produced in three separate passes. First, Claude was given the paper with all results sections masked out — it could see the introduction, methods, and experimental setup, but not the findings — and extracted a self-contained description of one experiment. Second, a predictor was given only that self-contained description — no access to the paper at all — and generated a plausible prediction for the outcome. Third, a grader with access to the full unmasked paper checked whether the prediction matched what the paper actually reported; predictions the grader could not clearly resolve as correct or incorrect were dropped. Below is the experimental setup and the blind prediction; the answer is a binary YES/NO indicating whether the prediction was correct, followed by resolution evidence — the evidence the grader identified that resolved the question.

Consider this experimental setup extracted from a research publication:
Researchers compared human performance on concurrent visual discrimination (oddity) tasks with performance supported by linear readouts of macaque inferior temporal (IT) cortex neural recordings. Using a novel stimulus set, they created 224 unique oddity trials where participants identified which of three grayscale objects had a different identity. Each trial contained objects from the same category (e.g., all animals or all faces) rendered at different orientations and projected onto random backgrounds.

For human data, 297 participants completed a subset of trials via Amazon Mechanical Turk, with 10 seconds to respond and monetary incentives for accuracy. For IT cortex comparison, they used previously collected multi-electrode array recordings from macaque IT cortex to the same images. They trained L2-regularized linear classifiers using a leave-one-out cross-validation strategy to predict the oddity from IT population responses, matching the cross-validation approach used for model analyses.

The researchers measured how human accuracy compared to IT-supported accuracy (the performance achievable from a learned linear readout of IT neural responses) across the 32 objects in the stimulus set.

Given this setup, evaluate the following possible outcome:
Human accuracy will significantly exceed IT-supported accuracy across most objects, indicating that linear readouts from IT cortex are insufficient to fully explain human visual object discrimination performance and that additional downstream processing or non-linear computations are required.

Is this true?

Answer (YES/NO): YES